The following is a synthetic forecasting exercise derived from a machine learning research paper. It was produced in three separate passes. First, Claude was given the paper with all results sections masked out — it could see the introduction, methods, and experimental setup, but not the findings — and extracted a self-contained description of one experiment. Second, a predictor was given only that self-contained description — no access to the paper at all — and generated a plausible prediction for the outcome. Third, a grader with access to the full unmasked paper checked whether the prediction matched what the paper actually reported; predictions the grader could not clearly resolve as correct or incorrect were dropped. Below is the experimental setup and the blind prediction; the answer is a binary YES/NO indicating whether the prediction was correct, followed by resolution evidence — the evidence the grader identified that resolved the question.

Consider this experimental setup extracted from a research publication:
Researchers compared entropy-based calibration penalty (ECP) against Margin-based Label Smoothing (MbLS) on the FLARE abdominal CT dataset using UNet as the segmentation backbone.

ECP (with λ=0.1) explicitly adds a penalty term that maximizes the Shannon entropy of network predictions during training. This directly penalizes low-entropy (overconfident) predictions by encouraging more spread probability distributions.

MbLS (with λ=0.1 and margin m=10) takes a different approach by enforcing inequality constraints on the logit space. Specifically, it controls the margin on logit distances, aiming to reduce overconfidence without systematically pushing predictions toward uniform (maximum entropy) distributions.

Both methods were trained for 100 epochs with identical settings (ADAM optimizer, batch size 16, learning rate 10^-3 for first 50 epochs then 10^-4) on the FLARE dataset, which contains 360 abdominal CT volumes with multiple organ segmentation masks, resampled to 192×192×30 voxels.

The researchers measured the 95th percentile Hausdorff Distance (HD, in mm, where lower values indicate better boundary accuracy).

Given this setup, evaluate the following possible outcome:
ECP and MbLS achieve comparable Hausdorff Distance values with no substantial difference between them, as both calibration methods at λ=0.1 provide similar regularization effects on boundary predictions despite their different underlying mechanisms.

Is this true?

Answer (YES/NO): NO